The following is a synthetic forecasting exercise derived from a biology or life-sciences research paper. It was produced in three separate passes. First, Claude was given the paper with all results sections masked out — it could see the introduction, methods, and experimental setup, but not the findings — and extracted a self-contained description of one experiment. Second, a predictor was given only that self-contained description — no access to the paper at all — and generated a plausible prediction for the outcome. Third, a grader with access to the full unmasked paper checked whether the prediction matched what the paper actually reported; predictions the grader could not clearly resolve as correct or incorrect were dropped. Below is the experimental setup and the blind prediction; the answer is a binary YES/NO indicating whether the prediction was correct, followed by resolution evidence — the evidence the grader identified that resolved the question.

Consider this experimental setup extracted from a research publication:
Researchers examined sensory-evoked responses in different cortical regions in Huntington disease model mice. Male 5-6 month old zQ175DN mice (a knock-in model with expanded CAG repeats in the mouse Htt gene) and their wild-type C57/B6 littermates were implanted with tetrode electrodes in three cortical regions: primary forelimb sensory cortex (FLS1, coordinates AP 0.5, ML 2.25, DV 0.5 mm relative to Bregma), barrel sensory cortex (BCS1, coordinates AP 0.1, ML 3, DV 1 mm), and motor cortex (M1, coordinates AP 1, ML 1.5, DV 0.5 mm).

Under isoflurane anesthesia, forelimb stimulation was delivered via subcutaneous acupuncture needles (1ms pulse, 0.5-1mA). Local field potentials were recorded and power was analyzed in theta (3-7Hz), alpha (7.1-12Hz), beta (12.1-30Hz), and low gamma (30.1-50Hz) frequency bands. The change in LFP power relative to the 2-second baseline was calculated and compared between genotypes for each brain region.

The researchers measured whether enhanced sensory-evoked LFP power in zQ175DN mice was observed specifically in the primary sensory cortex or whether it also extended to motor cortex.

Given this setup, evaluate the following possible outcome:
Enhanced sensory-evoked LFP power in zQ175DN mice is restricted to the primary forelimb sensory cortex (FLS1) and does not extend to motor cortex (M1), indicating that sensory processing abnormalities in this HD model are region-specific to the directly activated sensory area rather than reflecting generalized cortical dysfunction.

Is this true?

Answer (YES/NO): NO